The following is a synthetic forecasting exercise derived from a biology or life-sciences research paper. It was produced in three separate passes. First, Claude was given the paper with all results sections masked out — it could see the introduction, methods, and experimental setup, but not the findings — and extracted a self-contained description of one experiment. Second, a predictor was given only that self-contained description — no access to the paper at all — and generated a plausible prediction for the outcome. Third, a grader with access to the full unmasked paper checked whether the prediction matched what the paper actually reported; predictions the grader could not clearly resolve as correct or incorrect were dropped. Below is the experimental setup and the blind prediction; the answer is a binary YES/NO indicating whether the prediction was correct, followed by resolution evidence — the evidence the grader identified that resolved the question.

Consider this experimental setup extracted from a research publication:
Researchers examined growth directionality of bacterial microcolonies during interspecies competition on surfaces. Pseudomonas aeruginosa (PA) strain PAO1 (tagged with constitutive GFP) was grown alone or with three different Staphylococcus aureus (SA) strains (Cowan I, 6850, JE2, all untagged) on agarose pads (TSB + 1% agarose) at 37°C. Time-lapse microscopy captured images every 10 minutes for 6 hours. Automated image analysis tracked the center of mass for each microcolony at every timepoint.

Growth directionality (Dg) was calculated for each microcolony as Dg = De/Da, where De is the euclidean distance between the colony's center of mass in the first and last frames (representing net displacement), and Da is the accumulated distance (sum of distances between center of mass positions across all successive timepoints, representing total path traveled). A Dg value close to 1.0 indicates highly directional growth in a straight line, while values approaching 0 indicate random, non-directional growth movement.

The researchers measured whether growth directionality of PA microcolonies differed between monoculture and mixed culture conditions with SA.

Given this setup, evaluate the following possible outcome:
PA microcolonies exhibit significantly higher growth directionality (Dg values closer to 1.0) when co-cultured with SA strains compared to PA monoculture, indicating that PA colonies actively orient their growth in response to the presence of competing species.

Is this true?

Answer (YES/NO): YES